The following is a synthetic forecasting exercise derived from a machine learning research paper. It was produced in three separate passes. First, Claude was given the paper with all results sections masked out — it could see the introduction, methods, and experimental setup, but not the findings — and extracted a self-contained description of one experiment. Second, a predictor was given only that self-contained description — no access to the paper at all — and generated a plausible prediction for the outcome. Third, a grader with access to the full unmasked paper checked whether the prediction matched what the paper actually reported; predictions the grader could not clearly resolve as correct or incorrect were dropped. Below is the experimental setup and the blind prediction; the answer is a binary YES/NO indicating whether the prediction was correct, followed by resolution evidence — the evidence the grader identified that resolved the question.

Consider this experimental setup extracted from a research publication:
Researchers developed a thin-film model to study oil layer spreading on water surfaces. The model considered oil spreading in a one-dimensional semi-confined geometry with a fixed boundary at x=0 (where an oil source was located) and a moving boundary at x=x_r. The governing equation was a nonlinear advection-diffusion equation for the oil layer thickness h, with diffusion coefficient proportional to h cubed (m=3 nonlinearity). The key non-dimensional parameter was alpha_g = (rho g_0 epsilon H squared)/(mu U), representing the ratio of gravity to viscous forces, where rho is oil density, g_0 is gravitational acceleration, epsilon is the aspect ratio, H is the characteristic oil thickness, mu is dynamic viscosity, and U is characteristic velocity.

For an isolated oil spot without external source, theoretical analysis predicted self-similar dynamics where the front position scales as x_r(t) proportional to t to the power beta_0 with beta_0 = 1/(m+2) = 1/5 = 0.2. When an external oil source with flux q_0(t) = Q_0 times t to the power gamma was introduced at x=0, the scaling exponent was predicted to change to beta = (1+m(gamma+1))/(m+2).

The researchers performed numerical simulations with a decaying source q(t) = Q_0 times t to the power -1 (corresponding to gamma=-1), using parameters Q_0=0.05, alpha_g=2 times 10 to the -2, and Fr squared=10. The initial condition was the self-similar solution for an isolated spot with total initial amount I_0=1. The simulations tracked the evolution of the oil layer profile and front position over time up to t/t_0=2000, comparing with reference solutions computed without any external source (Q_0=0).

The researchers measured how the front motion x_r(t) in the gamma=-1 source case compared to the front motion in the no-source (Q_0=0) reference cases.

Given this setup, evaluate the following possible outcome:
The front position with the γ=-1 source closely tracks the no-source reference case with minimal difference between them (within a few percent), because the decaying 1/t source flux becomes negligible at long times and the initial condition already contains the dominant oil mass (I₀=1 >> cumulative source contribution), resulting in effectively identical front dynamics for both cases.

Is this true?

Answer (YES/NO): NO